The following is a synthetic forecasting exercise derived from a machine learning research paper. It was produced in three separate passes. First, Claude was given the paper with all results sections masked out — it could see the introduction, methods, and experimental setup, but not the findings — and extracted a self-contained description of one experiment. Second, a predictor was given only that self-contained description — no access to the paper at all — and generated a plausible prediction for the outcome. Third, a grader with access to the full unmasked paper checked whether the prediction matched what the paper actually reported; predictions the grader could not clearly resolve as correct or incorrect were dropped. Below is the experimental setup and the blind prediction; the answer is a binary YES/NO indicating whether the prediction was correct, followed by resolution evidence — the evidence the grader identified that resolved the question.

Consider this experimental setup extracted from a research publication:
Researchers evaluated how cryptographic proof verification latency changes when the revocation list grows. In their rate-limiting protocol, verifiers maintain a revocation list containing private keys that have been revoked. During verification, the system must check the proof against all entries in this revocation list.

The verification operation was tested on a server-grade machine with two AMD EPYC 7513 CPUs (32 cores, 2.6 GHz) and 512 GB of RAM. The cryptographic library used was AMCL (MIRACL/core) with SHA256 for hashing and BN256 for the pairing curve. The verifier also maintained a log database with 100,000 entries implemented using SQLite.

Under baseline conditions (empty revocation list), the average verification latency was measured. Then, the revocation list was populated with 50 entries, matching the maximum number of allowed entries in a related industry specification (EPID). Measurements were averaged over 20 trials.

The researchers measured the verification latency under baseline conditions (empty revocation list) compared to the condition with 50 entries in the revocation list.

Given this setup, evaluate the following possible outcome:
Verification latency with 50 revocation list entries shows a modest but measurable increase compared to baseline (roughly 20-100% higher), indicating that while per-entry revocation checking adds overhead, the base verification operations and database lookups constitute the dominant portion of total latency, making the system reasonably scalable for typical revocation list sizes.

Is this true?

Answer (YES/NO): YES